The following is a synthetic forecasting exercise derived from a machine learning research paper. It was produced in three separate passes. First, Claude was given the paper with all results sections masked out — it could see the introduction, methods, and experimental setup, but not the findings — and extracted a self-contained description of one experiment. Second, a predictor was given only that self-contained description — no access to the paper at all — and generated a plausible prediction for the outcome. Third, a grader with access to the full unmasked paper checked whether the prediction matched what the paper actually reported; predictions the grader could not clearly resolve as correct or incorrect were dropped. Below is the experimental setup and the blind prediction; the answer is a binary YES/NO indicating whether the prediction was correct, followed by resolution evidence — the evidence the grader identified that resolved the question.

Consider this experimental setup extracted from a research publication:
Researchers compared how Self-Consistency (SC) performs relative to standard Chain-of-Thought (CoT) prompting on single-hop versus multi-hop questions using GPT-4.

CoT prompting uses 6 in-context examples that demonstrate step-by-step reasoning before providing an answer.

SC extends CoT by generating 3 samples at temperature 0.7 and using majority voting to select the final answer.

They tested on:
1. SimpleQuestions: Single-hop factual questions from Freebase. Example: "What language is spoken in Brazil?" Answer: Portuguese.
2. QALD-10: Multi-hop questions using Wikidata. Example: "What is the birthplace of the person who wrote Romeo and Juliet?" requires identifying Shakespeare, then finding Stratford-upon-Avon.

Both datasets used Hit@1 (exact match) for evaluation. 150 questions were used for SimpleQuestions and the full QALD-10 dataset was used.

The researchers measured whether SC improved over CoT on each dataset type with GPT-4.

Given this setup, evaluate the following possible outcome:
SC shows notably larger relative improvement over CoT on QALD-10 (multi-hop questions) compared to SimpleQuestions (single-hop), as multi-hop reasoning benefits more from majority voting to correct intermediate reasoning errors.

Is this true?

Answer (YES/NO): NO